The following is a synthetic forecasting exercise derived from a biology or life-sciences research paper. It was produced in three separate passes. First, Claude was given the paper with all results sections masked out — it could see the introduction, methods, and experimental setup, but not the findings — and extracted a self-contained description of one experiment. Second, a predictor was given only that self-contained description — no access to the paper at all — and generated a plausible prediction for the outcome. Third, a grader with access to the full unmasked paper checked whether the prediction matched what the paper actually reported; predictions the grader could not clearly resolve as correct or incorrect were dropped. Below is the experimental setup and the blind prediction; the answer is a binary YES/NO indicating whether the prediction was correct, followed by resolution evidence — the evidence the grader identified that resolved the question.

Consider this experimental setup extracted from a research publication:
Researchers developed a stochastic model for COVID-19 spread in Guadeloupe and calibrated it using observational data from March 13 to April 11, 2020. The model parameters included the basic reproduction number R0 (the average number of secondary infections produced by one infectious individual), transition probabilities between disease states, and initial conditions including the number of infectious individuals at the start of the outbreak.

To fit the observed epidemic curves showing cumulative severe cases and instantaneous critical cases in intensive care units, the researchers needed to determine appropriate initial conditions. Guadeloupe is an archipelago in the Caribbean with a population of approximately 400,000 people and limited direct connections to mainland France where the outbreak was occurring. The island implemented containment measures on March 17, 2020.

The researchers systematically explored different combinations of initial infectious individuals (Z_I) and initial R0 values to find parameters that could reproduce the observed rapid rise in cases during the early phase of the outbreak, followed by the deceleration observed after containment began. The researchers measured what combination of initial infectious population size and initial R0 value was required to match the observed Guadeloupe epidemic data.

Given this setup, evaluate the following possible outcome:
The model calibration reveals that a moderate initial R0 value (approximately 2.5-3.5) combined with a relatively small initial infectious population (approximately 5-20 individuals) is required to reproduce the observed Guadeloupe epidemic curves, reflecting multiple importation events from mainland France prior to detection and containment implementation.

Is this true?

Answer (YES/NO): NO